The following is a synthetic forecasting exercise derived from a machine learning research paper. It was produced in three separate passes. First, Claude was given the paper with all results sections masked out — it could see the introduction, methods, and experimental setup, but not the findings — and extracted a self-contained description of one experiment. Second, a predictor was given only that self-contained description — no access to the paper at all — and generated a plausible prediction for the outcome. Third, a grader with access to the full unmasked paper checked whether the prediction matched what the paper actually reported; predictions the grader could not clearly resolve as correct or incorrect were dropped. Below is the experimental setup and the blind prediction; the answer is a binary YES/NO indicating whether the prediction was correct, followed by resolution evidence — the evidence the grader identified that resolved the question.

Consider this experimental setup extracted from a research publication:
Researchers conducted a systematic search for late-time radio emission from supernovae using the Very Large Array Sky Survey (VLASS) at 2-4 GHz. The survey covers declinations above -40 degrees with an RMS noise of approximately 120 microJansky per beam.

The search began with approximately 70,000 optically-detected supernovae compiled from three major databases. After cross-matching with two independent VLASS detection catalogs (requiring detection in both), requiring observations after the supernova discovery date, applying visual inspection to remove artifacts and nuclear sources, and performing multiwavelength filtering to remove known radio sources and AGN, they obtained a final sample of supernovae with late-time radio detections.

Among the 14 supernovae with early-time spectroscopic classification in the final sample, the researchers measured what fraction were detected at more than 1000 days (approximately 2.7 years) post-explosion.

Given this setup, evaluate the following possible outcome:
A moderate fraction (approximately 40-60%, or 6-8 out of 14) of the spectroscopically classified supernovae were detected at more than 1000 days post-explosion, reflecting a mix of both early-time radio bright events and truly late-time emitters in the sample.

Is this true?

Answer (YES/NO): NO